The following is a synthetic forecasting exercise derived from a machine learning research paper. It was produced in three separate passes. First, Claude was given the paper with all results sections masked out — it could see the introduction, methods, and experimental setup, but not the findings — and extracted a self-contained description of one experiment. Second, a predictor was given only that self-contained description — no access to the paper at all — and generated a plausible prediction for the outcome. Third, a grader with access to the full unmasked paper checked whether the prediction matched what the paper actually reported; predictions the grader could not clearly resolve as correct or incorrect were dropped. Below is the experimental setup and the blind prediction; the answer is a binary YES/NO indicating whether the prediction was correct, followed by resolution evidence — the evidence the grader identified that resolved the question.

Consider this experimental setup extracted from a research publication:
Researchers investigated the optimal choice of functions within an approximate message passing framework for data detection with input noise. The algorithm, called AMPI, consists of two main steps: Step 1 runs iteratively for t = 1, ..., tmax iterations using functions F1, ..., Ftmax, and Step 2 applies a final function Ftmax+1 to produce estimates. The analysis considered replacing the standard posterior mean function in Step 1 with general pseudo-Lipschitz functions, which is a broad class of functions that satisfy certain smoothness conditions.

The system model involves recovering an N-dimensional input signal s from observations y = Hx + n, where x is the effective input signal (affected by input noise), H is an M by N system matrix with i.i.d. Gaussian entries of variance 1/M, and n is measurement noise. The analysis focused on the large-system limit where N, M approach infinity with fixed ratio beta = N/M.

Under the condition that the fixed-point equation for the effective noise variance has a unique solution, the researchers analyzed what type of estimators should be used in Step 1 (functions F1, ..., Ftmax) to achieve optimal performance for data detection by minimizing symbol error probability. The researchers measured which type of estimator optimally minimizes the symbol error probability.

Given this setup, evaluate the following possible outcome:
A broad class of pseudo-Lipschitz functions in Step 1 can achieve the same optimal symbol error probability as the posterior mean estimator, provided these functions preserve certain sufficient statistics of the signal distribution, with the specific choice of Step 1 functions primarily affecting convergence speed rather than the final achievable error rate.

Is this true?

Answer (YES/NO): NO